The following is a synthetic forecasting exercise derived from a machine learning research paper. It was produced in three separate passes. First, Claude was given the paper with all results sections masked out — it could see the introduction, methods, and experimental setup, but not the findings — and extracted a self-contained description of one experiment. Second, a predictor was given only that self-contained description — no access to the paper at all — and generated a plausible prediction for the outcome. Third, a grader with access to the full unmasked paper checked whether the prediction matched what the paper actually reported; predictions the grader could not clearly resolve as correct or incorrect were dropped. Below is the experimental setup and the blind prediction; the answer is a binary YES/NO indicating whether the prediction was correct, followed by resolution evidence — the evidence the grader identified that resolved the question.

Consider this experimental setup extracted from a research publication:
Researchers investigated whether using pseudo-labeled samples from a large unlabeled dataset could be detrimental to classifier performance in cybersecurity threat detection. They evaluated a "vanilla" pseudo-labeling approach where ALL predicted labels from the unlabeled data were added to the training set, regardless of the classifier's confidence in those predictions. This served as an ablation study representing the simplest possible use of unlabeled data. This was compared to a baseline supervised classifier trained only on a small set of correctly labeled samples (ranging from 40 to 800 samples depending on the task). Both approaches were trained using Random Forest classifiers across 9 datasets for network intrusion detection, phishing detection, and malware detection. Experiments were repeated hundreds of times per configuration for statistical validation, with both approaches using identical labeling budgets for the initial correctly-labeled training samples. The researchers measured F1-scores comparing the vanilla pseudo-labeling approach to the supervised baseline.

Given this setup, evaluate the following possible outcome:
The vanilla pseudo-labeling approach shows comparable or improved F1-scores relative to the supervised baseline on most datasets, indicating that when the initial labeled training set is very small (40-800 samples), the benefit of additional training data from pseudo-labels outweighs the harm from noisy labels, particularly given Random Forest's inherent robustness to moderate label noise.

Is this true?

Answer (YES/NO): YES